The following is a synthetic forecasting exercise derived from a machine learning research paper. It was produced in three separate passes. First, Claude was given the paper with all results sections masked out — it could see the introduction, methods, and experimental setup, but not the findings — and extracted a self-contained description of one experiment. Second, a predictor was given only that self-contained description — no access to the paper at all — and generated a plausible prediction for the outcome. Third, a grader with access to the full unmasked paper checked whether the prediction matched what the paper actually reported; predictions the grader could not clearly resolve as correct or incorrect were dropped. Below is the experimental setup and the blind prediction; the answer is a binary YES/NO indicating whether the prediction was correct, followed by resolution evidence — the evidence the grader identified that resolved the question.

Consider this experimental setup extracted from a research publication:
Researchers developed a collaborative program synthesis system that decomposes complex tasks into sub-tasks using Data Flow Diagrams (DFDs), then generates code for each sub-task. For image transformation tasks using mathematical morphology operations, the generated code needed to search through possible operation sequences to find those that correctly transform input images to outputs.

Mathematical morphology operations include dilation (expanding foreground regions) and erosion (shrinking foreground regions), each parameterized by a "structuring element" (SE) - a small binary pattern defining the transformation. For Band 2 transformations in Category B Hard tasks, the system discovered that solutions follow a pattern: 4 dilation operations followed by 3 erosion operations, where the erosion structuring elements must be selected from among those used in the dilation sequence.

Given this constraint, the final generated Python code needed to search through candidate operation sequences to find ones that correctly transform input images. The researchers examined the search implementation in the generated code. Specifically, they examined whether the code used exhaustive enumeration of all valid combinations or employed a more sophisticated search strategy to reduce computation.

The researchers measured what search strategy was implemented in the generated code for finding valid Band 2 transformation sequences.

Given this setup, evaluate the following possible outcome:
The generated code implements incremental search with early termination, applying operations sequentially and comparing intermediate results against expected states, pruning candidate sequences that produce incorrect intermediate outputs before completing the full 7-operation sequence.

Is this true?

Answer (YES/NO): NO